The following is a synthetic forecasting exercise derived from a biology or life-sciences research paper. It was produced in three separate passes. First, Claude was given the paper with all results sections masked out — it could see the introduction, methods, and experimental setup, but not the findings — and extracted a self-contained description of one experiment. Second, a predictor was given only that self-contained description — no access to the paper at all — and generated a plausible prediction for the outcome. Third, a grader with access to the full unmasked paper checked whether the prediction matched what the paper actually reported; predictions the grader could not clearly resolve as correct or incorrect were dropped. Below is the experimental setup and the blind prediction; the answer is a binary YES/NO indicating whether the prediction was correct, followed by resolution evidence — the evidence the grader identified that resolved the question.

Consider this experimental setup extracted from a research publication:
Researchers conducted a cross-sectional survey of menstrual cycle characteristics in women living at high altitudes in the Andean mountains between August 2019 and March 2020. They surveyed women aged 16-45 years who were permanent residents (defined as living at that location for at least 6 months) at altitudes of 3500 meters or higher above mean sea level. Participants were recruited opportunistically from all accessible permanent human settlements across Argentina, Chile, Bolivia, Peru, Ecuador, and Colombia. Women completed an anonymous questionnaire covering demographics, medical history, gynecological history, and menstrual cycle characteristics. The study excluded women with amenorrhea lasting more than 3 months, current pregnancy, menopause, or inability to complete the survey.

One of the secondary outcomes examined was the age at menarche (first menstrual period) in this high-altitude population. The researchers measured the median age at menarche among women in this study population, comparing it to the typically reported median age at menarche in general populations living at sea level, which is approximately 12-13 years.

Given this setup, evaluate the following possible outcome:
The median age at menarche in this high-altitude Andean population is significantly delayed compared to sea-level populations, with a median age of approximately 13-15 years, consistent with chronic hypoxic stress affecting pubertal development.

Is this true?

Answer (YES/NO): YES